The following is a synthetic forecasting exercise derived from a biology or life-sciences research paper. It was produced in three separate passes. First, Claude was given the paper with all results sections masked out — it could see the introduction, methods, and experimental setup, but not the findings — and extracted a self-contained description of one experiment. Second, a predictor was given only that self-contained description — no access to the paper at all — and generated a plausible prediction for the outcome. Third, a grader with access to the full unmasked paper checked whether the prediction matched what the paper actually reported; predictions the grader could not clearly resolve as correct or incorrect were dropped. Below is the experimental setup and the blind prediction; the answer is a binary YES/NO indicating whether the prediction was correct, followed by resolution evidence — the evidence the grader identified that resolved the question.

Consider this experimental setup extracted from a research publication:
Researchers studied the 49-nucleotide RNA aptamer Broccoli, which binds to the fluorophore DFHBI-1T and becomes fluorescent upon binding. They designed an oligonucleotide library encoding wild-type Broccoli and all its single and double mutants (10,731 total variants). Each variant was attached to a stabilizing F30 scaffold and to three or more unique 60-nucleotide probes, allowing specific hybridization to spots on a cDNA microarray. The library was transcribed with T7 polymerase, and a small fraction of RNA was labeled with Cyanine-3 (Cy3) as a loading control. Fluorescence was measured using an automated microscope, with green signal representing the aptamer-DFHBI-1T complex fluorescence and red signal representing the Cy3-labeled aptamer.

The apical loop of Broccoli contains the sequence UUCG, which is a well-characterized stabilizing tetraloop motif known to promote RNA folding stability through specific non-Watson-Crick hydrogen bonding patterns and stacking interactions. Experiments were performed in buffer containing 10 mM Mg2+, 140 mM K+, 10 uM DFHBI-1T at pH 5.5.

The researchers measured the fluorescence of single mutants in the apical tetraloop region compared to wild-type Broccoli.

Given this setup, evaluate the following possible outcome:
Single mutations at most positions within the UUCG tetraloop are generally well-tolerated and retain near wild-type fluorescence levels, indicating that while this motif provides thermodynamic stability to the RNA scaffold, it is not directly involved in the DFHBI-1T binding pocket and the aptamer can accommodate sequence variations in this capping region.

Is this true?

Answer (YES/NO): NO